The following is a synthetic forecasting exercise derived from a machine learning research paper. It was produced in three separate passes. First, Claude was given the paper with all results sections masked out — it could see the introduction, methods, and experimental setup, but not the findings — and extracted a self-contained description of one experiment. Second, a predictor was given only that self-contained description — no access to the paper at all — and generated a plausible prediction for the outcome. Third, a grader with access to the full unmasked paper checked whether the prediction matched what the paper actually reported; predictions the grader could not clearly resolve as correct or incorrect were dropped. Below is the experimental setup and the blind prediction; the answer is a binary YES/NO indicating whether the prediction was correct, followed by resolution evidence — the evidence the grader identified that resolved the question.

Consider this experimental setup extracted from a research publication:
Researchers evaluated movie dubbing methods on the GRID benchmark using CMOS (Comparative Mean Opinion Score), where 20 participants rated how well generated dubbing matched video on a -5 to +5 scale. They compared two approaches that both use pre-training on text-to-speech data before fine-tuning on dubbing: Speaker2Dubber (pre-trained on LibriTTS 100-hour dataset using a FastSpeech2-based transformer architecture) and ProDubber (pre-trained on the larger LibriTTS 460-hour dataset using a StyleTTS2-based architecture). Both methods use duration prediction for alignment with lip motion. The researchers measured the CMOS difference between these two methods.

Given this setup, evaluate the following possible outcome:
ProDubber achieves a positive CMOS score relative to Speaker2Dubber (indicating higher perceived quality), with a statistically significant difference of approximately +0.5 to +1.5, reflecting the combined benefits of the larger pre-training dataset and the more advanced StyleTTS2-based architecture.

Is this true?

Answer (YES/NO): NO